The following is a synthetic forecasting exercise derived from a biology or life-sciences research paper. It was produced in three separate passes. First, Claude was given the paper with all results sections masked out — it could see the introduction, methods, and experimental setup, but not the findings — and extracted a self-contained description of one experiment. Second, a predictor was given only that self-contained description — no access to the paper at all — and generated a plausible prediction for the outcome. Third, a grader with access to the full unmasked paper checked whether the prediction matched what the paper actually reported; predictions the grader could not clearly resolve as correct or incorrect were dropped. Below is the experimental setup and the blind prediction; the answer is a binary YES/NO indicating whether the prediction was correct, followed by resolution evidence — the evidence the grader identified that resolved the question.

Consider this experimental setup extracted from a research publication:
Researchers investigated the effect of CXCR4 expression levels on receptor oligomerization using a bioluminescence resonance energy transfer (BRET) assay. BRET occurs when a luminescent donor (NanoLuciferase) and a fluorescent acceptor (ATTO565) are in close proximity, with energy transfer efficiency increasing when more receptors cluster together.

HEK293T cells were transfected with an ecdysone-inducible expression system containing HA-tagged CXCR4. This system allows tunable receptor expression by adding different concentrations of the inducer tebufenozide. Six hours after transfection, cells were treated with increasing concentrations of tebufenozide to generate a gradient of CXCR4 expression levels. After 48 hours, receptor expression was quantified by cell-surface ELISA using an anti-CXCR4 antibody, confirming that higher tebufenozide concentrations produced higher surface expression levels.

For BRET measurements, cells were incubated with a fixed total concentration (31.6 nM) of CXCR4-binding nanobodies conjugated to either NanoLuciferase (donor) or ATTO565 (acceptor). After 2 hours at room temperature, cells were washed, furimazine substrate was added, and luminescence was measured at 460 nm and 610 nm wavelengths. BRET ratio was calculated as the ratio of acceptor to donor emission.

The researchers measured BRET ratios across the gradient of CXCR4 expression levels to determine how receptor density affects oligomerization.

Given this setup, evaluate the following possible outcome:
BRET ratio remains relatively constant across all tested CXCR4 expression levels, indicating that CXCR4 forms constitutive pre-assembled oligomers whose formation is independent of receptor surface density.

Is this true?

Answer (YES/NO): NO